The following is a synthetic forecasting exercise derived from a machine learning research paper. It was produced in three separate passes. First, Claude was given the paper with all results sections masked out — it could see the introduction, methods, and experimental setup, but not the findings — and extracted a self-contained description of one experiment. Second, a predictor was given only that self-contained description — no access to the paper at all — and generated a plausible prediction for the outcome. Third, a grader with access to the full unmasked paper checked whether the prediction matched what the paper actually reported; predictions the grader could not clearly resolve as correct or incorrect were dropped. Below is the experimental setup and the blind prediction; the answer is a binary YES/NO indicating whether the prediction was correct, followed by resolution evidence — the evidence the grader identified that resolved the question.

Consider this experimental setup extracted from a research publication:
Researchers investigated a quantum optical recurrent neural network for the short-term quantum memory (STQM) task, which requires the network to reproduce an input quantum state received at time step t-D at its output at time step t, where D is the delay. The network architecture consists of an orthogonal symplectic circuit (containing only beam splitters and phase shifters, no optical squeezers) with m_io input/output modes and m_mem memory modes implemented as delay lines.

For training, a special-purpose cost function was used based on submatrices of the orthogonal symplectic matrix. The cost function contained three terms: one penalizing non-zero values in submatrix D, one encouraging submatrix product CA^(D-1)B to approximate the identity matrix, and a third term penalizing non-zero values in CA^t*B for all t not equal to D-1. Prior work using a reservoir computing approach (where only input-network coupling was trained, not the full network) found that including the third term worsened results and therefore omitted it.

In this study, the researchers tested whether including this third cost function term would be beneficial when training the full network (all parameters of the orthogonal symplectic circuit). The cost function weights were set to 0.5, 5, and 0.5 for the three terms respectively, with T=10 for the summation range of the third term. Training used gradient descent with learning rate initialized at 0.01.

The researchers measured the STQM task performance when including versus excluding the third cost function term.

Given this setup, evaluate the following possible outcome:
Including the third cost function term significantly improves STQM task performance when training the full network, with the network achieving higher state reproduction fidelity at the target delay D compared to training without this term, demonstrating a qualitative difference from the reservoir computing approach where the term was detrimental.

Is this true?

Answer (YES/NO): YES